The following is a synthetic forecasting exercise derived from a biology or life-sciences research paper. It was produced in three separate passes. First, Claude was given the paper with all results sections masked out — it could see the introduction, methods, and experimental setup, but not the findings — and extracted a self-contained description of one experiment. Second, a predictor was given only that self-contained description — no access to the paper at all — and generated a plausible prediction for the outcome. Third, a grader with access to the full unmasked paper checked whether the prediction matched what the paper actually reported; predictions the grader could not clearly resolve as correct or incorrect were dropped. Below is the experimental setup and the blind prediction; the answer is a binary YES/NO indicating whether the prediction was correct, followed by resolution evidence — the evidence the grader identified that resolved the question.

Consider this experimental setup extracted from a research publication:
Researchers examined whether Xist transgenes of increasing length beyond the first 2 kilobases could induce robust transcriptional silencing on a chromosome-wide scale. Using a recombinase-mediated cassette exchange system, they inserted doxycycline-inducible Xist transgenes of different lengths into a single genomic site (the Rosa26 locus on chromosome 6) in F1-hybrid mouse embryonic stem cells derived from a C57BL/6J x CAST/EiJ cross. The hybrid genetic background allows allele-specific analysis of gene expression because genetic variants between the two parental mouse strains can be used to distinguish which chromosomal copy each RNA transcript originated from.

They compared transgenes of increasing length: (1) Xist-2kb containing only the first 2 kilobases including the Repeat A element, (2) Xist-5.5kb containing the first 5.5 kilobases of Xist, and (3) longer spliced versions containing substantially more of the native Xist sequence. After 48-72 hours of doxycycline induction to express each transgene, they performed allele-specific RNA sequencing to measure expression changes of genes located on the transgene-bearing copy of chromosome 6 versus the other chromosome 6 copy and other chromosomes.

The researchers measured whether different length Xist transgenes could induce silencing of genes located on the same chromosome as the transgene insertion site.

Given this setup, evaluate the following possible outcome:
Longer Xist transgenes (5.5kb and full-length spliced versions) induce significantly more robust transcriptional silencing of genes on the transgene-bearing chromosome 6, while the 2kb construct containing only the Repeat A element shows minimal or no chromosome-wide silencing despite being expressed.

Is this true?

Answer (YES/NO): YES